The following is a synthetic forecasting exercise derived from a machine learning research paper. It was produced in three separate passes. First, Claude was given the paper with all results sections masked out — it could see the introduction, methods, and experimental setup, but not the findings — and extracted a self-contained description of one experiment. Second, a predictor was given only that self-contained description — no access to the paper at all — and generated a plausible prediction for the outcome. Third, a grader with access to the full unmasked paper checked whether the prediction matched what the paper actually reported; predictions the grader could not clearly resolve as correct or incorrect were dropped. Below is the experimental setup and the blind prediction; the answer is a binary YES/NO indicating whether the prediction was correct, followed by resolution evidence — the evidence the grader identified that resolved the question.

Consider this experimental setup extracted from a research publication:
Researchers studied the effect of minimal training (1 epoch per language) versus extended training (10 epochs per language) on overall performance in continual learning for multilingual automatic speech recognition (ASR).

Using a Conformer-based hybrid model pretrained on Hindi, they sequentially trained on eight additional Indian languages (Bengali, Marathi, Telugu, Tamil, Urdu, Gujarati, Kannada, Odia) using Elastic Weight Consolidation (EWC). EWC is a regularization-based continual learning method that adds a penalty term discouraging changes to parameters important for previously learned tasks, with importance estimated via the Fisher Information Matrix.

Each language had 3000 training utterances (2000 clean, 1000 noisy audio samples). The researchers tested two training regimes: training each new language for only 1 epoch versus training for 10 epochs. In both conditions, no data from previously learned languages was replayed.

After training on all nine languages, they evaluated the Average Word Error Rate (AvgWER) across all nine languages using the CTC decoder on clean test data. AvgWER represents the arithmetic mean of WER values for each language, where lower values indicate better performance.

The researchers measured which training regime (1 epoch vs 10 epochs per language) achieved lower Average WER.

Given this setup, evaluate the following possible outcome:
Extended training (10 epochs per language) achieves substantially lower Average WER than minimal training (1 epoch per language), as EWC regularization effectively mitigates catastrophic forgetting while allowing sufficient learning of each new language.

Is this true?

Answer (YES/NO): NO